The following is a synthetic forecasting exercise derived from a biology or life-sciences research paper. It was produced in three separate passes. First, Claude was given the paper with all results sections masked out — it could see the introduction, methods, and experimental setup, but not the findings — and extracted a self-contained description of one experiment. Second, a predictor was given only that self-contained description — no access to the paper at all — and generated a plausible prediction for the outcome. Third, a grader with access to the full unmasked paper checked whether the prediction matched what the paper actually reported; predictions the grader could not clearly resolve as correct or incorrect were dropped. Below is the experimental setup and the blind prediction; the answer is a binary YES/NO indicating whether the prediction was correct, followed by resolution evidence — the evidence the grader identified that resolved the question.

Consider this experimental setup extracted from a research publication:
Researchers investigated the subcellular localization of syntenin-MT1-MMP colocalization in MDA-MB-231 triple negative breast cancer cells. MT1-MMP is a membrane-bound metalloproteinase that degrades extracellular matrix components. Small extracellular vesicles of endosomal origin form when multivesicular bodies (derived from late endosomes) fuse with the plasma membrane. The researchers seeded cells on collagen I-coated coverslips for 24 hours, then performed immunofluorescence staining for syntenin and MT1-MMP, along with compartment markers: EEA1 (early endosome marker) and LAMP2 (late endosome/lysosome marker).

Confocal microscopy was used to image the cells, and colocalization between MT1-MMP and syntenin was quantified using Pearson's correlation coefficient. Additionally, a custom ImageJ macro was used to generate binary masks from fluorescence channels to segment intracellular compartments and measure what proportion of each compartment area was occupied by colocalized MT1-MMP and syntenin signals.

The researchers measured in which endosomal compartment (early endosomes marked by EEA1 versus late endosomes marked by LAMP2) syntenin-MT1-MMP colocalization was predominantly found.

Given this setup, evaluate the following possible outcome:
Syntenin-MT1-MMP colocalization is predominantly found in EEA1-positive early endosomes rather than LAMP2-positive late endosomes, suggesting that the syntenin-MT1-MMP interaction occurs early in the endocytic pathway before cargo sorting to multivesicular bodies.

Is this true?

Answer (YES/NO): NO